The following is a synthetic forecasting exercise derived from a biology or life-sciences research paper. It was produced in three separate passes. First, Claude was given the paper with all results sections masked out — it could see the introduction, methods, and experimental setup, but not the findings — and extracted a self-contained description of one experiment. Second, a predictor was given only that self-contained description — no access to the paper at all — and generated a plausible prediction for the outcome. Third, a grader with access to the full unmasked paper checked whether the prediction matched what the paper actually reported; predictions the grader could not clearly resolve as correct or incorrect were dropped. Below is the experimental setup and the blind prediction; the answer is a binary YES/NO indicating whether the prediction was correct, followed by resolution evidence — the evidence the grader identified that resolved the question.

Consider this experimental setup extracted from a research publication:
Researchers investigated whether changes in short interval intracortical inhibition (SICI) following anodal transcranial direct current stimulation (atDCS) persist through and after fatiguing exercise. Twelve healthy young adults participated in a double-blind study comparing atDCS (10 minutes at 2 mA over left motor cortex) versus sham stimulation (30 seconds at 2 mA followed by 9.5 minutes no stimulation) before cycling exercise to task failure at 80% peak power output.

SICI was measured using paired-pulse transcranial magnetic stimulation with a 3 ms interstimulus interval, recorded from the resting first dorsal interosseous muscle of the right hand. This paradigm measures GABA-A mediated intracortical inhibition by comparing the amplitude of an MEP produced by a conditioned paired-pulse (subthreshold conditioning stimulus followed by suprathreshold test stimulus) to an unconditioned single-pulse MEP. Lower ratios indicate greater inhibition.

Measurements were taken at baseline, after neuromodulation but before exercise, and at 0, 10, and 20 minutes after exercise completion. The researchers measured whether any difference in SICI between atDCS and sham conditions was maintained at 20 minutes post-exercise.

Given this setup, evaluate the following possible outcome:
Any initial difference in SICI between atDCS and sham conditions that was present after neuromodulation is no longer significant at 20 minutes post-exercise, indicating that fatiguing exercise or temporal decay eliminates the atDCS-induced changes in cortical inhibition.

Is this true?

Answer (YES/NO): NO